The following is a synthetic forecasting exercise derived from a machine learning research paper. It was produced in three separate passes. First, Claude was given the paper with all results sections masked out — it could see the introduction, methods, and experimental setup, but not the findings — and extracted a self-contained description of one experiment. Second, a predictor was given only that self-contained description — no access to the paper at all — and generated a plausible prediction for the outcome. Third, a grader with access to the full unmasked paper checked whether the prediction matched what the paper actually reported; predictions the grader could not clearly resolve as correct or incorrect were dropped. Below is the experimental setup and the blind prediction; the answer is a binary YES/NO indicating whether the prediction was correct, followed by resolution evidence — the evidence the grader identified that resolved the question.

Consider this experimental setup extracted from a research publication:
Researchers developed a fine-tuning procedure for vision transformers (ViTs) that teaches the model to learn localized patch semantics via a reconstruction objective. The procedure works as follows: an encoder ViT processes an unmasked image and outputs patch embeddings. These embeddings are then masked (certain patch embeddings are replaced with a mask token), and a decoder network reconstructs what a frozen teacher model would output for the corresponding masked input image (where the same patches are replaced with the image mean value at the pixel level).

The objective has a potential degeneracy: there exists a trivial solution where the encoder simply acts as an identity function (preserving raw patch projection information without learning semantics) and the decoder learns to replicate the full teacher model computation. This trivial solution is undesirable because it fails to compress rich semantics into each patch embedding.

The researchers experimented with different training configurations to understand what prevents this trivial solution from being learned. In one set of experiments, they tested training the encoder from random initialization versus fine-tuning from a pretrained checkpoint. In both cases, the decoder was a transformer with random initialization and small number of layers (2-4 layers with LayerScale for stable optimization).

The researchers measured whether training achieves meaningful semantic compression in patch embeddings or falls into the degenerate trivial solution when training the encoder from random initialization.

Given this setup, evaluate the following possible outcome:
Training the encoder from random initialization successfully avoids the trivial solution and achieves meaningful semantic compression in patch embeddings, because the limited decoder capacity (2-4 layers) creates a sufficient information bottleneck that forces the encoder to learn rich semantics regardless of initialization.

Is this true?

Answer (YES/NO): NO